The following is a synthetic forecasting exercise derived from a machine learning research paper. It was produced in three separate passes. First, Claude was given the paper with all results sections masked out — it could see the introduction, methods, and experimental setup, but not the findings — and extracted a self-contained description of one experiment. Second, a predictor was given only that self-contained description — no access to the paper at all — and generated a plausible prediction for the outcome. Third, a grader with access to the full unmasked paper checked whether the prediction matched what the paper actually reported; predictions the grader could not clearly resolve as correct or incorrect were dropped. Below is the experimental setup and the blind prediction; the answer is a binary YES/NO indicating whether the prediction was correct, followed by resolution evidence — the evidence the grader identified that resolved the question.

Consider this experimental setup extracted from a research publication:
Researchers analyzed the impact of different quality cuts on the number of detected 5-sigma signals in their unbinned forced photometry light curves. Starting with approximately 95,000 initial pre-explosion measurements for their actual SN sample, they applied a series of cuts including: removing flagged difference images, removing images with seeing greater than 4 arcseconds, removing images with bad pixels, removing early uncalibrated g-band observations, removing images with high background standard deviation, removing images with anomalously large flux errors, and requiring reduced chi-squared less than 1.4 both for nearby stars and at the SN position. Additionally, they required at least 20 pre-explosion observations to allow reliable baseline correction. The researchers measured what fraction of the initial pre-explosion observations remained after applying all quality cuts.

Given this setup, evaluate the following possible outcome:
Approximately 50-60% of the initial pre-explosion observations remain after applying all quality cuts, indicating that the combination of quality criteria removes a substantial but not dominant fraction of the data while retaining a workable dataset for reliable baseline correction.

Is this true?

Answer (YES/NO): NO